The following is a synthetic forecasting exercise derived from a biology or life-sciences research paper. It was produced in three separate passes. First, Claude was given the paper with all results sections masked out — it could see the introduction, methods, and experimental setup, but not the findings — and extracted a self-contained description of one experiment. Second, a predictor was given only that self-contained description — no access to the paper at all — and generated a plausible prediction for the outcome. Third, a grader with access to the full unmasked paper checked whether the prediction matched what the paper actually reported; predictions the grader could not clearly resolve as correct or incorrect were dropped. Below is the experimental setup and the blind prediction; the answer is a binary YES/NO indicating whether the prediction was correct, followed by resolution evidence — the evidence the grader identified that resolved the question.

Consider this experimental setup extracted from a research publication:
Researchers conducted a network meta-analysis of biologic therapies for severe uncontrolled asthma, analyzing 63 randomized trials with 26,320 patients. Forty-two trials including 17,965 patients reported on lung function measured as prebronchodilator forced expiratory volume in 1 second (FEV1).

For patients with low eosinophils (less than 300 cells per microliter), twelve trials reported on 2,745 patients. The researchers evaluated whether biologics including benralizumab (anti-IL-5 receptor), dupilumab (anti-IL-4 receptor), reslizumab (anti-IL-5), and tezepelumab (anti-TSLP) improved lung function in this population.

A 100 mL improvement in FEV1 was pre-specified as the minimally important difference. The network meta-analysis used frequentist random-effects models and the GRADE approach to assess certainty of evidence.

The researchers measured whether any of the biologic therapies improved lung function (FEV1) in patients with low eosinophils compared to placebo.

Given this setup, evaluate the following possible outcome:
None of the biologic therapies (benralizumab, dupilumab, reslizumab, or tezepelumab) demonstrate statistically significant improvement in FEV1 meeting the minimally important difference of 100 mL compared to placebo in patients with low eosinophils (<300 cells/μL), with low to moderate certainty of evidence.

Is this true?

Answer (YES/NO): YES